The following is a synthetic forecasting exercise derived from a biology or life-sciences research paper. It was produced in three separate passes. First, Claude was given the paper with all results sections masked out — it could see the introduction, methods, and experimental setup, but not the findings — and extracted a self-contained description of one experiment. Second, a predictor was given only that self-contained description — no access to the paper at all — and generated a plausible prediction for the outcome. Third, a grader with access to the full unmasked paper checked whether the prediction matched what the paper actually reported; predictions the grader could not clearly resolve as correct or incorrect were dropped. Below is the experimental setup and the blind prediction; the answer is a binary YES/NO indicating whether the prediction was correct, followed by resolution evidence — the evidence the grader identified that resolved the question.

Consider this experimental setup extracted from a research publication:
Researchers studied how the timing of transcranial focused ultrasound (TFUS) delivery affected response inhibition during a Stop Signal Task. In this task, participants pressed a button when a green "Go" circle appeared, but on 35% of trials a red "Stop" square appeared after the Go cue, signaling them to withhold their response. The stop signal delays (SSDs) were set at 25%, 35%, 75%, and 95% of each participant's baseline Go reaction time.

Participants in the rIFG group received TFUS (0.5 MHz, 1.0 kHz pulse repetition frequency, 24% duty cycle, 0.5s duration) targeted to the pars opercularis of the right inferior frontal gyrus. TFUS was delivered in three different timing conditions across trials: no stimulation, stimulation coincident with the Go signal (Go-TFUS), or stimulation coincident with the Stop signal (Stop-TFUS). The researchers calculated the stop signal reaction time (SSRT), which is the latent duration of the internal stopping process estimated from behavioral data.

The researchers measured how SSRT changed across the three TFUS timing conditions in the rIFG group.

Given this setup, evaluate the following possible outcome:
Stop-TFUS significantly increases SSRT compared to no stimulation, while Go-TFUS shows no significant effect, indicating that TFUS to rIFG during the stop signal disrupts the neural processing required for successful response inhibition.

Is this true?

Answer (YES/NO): NO